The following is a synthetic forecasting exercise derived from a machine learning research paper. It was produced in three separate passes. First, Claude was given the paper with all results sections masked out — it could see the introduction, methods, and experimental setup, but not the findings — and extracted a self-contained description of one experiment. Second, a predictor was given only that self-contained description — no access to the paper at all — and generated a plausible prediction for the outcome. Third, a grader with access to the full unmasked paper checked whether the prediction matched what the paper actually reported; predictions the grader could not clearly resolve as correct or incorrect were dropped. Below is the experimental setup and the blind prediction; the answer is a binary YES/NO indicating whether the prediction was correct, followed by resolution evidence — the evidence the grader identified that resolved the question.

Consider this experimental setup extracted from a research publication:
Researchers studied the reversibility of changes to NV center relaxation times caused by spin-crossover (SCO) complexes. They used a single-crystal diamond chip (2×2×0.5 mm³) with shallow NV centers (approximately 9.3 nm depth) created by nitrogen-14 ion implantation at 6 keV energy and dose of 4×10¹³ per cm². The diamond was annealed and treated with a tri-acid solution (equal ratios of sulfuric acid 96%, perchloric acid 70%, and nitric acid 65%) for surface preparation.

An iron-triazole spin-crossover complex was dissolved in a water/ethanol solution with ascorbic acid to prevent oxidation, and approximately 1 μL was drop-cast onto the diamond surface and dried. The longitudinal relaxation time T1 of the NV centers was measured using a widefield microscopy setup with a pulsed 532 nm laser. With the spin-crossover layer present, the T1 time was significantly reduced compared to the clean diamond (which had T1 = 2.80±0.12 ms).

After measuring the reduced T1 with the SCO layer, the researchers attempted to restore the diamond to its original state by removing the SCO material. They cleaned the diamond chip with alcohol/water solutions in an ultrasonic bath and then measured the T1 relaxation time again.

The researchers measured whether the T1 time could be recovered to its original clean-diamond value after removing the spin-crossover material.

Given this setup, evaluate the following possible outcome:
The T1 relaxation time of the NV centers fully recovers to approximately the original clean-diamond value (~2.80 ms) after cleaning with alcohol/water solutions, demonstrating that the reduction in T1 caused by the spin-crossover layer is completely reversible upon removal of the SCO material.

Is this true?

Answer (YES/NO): YES